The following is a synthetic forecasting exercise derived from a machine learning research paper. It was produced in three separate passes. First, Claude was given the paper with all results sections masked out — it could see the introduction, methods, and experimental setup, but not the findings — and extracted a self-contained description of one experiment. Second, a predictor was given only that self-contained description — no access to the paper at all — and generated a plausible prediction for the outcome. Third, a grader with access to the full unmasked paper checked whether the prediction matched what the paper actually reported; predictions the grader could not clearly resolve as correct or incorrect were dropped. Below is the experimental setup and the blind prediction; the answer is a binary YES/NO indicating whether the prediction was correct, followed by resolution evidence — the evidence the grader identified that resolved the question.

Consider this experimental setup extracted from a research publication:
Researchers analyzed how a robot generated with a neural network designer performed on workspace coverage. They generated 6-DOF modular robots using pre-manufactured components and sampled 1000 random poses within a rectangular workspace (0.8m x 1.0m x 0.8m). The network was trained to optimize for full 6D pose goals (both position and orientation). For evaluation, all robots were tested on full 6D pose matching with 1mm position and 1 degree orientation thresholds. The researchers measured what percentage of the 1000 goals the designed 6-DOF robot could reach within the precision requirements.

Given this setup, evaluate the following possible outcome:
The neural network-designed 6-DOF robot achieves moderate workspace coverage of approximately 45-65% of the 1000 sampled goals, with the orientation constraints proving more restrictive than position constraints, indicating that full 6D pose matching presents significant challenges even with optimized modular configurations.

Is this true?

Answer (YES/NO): NO